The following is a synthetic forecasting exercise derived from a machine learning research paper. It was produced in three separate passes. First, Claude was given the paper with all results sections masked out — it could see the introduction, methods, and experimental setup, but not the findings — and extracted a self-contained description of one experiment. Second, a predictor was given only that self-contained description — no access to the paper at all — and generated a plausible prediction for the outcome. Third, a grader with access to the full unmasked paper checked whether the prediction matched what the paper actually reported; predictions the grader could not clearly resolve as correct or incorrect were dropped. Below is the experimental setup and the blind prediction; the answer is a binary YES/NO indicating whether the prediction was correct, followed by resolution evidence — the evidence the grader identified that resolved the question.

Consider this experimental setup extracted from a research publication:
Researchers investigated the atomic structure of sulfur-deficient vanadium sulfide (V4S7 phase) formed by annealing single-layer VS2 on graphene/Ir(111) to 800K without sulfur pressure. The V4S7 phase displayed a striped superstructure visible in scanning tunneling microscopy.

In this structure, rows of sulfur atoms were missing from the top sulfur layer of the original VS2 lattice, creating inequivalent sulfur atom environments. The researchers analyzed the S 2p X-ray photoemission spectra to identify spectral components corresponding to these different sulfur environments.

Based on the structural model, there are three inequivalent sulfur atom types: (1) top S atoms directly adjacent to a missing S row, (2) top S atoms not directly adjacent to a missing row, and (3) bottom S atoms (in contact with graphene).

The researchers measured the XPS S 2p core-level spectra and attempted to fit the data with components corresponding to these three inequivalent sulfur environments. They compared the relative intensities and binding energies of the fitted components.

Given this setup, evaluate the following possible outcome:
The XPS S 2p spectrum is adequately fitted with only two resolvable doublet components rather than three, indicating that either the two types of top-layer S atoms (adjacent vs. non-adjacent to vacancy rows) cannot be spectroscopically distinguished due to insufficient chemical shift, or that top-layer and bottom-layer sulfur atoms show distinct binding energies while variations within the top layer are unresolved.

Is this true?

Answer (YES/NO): NO